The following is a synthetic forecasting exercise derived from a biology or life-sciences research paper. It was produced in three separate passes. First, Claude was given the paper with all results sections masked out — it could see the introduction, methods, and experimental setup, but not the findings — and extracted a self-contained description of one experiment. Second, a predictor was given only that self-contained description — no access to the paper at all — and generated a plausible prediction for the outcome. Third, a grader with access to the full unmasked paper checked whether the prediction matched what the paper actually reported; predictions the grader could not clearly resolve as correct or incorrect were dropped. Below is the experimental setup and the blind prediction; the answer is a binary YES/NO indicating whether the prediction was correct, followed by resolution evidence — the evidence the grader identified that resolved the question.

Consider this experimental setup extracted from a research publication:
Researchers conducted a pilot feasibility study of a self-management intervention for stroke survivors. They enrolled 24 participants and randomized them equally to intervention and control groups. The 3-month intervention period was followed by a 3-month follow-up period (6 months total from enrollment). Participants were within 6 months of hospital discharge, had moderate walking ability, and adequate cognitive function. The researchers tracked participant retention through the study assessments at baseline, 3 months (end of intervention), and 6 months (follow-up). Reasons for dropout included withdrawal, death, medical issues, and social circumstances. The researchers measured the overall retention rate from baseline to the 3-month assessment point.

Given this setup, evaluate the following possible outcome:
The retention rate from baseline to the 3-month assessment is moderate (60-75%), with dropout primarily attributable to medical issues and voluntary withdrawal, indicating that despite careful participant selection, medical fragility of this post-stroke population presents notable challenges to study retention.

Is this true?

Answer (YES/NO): NO